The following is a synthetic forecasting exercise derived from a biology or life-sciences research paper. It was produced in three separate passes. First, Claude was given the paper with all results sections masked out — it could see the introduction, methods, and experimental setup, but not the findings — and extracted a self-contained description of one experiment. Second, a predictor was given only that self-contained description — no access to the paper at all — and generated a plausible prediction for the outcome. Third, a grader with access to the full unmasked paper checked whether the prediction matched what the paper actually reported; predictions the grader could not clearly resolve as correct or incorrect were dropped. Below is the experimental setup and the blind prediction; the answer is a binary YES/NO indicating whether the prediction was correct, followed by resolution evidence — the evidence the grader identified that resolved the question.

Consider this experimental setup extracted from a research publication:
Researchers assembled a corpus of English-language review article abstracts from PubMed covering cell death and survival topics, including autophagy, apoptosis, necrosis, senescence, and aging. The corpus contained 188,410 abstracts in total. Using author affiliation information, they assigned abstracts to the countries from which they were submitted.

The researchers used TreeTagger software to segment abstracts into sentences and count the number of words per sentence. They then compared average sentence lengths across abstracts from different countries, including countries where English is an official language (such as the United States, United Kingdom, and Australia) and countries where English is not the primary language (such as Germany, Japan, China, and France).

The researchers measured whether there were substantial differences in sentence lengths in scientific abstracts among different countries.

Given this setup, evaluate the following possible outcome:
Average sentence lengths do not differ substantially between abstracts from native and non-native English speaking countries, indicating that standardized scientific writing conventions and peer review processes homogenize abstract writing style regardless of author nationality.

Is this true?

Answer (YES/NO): YES